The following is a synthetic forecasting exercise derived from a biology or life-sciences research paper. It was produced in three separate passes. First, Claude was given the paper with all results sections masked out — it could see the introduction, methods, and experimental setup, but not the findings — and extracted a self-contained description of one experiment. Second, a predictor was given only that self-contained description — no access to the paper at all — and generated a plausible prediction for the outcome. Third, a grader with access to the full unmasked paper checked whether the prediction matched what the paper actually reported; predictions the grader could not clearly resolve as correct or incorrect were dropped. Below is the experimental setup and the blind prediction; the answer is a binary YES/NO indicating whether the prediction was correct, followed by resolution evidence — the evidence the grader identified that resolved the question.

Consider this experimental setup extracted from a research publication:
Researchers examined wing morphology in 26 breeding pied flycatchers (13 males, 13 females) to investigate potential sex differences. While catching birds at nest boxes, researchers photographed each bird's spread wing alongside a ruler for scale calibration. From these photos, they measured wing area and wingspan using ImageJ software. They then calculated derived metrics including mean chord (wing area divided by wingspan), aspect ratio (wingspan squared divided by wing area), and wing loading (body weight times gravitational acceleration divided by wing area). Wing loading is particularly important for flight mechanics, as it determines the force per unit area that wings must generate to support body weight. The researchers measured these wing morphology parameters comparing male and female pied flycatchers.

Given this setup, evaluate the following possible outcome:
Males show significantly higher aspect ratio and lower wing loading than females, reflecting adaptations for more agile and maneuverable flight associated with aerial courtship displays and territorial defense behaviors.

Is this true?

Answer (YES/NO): NO